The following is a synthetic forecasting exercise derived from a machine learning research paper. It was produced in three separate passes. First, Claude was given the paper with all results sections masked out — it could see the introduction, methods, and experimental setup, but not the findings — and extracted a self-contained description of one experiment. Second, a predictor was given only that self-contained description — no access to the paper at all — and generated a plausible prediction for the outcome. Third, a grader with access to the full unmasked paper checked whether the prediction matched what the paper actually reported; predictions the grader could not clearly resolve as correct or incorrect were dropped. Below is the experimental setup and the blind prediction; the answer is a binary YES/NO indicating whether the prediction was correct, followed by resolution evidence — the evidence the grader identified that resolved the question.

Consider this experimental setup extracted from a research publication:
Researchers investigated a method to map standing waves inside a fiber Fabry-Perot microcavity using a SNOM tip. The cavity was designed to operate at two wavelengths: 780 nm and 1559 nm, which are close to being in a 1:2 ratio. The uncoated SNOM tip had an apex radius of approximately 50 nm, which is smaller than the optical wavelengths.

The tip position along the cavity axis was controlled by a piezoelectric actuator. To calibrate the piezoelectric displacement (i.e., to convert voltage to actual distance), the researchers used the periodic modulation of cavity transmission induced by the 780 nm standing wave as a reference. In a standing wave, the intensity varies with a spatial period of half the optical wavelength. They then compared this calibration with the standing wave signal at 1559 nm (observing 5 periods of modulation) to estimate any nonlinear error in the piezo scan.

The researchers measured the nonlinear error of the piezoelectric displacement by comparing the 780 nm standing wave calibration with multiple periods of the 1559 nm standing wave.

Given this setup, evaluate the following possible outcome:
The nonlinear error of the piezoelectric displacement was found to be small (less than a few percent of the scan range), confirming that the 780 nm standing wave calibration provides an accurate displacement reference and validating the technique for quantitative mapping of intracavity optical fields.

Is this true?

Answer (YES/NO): NO